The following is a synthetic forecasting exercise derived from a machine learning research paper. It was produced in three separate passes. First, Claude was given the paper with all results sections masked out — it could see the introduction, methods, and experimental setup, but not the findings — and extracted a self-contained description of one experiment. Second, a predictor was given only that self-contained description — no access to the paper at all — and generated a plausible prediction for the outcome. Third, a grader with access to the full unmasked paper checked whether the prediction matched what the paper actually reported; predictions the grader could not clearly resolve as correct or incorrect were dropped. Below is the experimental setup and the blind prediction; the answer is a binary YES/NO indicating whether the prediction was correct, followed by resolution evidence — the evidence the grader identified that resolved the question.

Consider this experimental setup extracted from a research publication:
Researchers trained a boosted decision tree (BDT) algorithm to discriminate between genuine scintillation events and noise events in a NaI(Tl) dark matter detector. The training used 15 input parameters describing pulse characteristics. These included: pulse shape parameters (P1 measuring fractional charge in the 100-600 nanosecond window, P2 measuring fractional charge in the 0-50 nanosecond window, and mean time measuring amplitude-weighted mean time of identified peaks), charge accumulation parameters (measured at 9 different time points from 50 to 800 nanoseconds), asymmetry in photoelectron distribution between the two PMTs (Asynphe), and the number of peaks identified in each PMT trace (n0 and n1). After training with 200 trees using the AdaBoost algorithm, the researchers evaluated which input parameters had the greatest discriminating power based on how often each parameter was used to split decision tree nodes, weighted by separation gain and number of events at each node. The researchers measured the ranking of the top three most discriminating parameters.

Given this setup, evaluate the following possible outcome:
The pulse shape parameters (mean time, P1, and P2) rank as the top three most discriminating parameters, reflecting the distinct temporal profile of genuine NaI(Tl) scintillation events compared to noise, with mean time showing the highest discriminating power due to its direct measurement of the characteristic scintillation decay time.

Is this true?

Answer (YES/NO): NO